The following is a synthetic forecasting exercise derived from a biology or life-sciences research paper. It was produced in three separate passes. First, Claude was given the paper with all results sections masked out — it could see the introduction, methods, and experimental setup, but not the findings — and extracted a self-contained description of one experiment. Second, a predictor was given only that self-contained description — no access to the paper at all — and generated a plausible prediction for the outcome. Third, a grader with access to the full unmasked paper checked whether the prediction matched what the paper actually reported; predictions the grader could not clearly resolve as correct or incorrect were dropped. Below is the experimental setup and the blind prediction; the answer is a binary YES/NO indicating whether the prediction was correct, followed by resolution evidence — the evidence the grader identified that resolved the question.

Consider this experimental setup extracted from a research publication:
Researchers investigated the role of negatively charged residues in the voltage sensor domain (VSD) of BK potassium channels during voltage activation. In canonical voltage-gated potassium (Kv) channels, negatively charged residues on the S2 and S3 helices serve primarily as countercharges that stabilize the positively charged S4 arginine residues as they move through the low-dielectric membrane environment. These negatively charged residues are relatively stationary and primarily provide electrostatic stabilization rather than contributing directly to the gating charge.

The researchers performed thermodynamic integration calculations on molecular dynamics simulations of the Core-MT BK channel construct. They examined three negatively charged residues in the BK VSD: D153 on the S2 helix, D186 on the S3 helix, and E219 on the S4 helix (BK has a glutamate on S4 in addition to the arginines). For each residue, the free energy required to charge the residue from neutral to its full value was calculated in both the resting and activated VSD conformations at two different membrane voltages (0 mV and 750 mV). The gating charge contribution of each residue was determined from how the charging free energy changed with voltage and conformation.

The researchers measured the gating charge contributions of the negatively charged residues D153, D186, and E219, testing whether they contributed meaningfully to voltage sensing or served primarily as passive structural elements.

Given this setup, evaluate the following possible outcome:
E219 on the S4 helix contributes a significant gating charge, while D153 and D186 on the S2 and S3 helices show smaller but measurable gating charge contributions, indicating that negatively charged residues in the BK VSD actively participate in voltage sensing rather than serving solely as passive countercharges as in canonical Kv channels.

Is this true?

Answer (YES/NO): NO